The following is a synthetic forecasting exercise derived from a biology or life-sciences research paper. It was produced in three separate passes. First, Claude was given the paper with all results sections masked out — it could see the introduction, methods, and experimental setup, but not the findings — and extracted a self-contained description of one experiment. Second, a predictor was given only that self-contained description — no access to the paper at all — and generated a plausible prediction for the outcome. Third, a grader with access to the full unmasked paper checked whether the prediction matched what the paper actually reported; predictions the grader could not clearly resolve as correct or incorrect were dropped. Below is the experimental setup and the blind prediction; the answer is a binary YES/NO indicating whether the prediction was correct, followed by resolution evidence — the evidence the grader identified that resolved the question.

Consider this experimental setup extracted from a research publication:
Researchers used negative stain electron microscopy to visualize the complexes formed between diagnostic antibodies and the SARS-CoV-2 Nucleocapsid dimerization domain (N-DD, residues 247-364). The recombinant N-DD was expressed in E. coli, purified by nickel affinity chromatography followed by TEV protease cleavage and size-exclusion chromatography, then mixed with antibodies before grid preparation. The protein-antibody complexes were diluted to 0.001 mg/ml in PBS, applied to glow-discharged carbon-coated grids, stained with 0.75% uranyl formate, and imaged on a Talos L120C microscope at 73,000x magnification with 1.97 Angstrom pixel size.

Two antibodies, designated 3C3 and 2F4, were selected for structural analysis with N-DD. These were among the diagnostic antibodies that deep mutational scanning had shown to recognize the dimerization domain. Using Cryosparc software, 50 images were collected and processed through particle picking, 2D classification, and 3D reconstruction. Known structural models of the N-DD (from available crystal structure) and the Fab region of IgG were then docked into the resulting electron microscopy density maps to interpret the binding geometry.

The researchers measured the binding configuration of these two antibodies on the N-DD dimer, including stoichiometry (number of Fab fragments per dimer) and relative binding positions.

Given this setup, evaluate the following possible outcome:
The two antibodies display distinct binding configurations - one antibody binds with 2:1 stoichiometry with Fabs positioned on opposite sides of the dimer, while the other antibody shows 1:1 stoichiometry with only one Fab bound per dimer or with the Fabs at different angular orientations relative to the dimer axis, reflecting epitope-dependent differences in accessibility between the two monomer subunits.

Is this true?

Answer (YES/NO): NO